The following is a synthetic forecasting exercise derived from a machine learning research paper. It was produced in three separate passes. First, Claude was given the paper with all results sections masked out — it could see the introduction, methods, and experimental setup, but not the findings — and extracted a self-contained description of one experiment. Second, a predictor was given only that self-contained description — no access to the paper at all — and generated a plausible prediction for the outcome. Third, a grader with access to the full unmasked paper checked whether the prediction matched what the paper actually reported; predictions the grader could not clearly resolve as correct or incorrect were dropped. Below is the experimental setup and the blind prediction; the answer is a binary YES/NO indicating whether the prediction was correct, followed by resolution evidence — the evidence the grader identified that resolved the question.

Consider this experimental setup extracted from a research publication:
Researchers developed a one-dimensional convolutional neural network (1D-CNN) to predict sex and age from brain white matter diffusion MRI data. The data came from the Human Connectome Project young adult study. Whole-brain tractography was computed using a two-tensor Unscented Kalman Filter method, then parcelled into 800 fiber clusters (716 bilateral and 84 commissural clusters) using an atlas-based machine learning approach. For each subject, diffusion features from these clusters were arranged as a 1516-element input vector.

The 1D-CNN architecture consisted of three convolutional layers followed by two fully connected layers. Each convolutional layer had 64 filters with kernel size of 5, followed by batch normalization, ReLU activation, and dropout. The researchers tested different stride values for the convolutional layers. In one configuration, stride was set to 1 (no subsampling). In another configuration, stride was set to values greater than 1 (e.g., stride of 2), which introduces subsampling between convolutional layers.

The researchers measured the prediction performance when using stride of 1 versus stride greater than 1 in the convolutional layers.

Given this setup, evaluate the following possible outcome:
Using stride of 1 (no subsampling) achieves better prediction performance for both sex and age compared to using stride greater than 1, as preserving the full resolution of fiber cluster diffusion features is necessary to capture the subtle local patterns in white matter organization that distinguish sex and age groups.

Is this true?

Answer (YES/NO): YES